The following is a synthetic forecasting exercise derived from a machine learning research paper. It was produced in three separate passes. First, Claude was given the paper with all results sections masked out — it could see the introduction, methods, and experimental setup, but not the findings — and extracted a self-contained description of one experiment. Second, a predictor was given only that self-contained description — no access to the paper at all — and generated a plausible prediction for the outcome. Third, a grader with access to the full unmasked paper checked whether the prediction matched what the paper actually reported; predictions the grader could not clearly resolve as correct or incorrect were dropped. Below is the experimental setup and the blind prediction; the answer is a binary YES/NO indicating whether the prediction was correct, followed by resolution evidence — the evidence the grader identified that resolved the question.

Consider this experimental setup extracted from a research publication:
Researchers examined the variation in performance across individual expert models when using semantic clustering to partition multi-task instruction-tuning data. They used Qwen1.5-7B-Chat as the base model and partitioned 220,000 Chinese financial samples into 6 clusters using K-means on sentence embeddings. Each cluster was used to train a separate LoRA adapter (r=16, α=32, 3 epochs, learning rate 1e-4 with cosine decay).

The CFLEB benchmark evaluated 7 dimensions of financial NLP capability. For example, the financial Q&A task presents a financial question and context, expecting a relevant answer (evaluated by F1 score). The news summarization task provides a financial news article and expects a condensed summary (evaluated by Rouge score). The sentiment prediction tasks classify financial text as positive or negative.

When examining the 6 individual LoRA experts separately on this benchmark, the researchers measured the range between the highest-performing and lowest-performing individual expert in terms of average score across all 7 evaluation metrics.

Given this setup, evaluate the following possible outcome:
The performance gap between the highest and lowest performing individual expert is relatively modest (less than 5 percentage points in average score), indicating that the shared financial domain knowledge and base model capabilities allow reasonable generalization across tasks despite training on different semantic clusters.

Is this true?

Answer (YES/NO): NO